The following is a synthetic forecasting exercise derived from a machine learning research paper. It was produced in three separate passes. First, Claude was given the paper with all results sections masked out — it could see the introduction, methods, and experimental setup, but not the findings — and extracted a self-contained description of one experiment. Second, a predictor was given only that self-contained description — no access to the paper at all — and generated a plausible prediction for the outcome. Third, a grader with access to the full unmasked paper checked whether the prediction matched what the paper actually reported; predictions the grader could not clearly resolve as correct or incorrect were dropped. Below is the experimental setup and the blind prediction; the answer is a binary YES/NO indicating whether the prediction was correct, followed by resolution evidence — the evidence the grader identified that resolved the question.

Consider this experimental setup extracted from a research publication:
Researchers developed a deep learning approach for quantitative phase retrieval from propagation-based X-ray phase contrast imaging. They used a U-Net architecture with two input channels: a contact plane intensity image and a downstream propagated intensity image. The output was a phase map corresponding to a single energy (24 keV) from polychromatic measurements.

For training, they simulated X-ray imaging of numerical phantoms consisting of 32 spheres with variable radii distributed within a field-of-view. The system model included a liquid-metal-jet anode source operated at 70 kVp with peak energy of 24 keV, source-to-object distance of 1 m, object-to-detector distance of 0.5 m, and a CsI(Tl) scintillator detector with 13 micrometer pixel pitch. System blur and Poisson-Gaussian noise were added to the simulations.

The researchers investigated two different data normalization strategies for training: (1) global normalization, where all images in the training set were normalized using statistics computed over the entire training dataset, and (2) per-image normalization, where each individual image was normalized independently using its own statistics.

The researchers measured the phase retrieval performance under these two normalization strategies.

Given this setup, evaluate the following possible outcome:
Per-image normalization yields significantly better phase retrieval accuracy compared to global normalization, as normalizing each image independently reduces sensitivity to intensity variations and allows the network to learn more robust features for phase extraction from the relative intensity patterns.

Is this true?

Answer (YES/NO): NO